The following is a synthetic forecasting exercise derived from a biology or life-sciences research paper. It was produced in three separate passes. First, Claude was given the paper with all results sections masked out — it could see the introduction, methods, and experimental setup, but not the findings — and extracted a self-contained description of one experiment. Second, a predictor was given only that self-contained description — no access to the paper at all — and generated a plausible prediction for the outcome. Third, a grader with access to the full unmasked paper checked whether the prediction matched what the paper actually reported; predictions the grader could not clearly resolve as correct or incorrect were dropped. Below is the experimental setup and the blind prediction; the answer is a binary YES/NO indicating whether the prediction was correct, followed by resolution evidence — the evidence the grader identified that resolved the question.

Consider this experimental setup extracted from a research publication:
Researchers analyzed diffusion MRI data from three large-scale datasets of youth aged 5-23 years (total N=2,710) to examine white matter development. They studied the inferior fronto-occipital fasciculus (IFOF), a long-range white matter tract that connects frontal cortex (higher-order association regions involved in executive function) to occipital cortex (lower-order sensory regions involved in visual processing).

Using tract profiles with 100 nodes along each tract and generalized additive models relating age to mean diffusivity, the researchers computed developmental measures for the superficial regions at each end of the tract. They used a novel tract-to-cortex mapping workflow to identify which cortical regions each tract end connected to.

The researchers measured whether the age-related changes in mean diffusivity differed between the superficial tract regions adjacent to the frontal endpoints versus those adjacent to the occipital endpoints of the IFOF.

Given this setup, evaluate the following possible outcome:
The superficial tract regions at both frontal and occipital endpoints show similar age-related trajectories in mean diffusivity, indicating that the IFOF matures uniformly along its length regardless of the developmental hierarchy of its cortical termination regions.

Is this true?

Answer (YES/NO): NO